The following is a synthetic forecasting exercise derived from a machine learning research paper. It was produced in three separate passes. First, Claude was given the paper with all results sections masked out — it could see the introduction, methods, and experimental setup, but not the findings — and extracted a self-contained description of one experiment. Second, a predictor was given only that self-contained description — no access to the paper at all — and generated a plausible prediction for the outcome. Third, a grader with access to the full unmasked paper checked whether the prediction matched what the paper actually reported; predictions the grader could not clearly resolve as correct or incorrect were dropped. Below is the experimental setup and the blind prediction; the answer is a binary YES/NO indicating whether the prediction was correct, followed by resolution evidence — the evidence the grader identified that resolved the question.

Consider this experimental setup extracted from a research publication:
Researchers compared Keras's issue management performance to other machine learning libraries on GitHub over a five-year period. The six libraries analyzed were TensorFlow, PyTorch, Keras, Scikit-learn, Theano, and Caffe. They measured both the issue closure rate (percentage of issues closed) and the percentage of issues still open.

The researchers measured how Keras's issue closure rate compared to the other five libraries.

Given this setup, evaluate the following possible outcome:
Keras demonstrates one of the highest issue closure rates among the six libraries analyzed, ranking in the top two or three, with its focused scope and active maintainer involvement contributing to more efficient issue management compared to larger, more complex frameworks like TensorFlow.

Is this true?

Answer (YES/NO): YES